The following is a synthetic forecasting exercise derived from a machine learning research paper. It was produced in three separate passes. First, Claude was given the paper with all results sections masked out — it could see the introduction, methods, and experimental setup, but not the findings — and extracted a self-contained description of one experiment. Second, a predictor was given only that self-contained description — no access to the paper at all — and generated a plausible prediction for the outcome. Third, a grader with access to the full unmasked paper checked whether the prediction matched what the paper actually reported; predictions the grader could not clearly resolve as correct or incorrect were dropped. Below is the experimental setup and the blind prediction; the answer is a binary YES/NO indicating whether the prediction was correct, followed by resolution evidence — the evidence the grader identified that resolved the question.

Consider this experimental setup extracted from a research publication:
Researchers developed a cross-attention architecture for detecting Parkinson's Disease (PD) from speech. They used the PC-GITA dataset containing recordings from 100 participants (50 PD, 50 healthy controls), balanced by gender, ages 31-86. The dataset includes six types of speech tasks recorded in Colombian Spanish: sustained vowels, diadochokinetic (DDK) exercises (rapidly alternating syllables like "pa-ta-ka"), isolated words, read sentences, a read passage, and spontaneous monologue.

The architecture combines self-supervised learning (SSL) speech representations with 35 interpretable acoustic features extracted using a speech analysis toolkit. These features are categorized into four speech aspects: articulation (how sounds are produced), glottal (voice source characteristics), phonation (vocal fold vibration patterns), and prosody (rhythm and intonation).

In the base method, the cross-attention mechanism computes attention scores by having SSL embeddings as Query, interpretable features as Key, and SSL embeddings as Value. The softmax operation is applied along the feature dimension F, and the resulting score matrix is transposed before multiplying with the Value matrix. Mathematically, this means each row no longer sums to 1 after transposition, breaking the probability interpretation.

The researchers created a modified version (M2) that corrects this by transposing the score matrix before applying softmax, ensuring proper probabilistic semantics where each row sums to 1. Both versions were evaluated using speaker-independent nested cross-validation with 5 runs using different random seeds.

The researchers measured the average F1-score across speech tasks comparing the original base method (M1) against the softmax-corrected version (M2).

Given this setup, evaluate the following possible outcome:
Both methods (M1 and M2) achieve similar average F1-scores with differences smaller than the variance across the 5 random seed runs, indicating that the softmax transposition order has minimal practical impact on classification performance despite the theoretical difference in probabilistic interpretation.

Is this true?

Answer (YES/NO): NO